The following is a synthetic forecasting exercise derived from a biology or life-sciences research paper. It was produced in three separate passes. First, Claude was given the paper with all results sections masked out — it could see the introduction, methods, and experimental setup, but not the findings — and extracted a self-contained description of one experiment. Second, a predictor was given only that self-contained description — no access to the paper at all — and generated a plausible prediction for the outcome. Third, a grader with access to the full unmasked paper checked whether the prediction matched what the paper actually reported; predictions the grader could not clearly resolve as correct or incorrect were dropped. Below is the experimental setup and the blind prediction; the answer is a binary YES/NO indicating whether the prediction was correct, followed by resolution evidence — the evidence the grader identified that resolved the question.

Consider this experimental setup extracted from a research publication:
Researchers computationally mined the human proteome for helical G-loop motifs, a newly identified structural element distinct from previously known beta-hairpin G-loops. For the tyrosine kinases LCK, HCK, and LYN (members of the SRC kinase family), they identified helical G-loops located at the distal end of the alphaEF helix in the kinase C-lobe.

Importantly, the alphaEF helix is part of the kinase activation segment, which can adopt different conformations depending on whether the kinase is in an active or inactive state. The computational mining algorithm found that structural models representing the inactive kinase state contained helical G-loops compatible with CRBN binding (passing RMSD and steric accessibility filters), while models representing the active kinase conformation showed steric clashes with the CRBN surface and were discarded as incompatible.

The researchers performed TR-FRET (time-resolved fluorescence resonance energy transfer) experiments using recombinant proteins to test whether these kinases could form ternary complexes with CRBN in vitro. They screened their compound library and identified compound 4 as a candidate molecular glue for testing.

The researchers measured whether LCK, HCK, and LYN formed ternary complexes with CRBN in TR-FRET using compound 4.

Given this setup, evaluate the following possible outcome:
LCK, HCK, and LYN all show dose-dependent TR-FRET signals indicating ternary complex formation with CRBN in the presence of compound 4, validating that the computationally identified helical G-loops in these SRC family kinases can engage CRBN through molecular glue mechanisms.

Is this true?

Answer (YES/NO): YES